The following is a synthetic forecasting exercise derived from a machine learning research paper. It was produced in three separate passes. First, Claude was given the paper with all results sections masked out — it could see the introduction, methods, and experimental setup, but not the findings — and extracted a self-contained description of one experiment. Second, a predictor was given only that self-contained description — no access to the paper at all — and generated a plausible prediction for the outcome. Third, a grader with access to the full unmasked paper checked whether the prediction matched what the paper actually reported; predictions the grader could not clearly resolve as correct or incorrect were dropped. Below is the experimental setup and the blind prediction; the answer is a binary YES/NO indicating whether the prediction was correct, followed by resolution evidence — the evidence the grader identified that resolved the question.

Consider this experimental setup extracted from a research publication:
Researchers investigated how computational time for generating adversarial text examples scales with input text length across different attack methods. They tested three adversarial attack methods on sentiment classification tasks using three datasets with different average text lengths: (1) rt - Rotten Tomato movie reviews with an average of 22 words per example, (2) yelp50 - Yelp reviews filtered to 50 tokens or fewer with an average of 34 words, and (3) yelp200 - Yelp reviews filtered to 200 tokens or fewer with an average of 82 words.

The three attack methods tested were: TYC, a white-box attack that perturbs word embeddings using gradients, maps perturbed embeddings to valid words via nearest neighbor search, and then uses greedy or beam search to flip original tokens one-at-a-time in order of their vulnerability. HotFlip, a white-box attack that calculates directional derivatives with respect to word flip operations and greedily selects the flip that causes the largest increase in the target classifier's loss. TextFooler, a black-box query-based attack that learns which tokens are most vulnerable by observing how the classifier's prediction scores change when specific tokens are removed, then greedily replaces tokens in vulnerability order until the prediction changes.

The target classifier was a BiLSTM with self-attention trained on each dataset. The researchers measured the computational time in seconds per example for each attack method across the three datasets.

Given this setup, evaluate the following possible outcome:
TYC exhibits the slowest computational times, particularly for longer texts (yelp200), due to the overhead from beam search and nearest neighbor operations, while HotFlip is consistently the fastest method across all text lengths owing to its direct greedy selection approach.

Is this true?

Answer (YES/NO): YES